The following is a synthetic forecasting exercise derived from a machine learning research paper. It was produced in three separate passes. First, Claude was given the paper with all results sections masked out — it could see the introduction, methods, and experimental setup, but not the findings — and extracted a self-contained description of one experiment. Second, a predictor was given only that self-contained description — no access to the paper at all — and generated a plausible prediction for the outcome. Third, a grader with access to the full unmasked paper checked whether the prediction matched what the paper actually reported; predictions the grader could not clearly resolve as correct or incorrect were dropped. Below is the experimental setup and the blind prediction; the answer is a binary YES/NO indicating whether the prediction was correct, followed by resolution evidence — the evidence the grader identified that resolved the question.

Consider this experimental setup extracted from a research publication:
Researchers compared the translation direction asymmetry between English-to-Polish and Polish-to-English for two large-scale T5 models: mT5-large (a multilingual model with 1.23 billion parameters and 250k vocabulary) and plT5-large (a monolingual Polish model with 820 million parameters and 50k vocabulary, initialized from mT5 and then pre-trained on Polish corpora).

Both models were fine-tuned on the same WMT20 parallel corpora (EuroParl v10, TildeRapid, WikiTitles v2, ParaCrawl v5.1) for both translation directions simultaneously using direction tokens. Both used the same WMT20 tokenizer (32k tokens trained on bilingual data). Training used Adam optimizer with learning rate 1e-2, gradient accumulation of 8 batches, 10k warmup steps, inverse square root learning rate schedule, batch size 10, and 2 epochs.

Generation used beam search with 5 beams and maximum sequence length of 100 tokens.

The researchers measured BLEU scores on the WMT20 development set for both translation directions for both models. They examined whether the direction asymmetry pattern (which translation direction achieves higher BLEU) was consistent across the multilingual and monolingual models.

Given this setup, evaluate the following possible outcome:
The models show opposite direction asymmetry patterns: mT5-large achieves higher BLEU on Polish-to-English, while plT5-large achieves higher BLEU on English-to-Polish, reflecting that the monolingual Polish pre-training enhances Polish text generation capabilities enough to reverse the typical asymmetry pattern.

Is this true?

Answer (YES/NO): NO